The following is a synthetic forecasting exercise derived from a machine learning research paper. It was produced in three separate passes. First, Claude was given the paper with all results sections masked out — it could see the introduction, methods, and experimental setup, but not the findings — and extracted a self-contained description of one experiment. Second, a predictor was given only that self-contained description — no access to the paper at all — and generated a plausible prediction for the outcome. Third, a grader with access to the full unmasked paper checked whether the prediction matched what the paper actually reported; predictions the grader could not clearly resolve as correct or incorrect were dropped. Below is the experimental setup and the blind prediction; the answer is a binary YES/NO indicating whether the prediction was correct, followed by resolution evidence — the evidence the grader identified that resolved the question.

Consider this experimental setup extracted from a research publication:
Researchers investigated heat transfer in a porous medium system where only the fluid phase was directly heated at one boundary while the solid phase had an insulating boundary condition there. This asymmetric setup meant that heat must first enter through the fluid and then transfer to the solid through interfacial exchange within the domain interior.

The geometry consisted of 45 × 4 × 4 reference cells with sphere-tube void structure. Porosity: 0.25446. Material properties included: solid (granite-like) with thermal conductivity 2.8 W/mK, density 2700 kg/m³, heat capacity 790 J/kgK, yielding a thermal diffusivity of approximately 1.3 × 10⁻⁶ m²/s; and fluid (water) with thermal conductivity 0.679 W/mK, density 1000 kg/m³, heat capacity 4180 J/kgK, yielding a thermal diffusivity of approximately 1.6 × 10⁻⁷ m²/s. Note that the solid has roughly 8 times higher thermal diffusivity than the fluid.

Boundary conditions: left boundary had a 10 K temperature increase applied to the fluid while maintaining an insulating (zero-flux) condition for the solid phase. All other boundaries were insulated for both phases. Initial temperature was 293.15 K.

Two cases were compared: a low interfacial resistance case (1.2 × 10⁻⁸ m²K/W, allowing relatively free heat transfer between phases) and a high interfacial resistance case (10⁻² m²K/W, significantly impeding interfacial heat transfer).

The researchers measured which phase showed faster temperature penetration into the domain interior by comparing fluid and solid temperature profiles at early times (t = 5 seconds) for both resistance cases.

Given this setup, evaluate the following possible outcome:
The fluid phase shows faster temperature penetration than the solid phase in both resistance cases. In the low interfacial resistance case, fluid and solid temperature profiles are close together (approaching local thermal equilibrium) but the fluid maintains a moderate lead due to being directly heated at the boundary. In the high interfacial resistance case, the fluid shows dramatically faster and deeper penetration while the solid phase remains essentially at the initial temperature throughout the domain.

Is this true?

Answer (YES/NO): NO